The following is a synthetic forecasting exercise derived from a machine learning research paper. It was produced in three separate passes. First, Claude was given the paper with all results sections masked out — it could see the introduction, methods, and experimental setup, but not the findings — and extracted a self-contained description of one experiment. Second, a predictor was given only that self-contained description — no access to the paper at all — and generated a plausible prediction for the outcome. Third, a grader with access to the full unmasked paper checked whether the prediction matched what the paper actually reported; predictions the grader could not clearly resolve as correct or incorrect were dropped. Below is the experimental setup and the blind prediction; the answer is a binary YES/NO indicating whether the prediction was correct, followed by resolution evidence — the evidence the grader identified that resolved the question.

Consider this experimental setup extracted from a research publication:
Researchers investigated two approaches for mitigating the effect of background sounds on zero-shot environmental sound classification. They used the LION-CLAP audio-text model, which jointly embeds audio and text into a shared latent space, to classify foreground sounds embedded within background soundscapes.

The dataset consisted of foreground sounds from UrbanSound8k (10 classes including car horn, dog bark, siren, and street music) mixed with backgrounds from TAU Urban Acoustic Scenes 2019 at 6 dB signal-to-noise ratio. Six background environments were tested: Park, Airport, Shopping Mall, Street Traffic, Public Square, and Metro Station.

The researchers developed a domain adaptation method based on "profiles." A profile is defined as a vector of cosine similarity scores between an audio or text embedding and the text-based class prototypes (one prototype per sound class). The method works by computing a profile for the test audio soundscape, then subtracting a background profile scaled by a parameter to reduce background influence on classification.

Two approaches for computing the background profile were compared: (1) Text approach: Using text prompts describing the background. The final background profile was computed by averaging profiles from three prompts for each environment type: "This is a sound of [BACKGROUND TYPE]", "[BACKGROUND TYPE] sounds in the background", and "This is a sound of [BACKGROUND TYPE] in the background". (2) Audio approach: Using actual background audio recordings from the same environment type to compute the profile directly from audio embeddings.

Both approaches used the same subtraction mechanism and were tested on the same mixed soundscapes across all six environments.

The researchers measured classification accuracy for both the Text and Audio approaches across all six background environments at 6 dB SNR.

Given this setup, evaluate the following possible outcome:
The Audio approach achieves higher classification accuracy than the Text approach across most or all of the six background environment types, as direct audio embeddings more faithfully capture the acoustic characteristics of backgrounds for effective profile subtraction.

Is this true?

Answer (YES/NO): YES